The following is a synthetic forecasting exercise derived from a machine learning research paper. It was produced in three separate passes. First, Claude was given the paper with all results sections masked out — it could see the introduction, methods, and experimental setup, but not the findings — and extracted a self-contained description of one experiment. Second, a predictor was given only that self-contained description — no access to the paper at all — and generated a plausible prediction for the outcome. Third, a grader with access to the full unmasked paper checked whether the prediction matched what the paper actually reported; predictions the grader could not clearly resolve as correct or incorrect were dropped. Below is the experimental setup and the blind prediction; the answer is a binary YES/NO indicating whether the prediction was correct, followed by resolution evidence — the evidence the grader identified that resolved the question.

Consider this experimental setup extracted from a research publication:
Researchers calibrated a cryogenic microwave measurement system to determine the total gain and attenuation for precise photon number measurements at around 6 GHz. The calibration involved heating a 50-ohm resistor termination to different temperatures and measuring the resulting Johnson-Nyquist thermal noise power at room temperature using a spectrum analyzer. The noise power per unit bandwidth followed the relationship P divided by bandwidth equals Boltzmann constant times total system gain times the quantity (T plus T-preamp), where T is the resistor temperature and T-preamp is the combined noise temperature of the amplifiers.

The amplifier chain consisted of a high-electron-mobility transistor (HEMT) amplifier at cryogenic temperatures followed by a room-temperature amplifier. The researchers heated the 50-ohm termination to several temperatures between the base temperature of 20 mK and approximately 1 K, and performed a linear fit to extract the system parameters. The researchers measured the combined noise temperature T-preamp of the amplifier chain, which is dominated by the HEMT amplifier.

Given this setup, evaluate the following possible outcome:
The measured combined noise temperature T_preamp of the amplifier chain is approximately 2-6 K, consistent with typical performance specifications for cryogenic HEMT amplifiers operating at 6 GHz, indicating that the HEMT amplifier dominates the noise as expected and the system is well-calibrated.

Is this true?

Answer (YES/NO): YES